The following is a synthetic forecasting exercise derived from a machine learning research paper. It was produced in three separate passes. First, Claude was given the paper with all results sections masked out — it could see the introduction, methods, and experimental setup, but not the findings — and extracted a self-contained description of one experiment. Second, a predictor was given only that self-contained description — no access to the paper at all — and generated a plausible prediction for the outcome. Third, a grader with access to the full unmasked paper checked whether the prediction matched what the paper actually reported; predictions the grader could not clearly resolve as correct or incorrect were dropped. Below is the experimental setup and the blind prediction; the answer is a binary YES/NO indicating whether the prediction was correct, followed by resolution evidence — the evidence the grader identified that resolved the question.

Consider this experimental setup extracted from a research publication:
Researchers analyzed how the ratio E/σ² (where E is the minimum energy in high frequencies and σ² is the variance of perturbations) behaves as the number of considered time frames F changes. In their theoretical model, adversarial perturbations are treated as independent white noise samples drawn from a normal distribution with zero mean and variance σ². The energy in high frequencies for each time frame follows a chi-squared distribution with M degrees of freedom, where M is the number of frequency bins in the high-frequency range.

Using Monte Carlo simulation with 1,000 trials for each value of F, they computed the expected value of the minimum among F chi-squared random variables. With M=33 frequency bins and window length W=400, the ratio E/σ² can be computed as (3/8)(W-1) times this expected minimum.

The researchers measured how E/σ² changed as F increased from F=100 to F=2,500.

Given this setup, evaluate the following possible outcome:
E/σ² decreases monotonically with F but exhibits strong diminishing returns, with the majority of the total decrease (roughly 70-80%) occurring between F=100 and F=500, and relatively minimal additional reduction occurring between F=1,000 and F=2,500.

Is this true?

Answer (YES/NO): NO